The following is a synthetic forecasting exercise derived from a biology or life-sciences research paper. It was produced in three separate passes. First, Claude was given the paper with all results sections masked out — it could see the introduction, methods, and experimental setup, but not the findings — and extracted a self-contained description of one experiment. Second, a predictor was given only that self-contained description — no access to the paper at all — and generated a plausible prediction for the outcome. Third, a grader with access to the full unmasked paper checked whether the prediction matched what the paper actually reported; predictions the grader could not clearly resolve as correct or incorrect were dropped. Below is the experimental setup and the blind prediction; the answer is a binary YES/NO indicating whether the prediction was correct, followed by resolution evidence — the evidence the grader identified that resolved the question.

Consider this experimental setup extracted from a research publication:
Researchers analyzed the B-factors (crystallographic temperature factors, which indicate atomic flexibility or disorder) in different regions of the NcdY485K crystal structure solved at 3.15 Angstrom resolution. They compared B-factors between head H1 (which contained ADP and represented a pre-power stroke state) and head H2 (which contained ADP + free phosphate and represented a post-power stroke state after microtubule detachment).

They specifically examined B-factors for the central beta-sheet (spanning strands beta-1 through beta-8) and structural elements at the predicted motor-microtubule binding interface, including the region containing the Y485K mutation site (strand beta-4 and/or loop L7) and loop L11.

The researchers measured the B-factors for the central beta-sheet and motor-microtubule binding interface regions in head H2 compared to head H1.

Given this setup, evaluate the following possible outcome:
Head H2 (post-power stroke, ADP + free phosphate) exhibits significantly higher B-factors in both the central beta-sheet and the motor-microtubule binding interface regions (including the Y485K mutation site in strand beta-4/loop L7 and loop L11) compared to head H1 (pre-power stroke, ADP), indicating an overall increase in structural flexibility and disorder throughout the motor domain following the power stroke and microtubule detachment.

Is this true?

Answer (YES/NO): YES